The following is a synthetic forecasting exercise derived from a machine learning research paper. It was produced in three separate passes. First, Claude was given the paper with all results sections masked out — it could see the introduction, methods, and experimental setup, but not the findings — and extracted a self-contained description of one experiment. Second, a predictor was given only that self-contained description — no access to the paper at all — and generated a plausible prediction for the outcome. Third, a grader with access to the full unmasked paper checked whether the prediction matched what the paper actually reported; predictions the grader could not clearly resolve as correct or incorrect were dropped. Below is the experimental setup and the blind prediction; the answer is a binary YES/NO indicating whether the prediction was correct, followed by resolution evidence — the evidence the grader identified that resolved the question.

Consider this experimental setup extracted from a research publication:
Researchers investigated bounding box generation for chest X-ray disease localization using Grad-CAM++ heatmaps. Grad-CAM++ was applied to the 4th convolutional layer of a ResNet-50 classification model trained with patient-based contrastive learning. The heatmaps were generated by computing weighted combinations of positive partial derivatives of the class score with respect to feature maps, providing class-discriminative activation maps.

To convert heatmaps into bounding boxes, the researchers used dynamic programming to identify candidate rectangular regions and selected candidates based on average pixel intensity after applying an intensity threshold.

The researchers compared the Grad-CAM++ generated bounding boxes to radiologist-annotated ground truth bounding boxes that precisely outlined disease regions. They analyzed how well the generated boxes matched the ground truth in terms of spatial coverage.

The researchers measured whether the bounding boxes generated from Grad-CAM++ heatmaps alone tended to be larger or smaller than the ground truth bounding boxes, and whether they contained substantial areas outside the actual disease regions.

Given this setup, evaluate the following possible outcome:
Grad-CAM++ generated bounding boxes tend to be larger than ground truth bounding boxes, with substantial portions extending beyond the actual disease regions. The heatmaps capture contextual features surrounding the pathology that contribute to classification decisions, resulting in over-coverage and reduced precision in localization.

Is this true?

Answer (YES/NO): YES